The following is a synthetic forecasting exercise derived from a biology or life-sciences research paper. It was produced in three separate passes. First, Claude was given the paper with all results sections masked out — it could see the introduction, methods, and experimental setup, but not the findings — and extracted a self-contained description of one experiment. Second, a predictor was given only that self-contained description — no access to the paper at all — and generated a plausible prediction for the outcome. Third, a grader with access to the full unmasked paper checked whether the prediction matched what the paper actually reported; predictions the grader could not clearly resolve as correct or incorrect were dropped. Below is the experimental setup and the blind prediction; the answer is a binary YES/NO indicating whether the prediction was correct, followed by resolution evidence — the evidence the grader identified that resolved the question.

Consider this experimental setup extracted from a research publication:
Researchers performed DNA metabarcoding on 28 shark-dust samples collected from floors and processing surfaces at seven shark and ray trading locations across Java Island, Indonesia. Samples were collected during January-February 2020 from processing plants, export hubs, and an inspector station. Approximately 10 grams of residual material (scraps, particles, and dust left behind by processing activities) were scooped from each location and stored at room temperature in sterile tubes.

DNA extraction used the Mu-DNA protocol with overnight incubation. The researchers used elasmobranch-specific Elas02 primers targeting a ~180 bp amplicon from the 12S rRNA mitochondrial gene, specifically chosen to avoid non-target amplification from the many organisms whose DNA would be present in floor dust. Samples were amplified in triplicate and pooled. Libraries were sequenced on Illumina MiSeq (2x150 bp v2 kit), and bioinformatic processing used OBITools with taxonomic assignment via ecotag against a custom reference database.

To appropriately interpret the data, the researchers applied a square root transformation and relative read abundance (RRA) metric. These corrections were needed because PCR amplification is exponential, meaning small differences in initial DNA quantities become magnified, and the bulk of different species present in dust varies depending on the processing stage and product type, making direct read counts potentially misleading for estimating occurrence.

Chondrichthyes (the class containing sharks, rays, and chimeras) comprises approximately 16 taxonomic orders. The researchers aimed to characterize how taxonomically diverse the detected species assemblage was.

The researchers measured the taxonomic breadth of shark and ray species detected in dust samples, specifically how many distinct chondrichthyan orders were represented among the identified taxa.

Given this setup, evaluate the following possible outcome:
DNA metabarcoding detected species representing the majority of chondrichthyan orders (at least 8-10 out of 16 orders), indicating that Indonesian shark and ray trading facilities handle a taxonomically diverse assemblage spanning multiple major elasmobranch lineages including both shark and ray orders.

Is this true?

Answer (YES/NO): NO